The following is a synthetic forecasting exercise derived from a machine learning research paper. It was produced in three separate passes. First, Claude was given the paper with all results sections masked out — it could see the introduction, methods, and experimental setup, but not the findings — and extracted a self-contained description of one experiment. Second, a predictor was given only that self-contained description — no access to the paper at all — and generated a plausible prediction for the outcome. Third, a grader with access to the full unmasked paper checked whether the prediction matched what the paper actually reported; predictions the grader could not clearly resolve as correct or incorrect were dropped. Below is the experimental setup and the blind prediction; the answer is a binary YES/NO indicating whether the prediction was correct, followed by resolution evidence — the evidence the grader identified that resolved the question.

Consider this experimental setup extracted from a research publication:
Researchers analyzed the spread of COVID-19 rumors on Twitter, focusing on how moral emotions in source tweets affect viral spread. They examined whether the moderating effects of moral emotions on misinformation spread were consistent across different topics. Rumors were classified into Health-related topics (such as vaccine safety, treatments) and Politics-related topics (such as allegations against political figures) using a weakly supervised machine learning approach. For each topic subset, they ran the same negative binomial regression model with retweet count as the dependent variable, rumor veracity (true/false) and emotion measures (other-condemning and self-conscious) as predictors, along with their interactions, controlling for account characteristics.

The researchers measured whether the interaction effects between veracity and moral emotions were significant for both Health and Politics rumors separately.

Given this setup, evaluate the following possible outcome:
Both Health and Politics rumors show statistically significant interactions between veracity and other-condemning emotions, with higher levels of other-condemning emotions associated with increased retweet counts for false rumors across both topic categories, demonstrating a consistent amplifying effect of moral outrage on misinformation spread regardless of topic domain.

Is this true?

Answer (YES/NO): YES